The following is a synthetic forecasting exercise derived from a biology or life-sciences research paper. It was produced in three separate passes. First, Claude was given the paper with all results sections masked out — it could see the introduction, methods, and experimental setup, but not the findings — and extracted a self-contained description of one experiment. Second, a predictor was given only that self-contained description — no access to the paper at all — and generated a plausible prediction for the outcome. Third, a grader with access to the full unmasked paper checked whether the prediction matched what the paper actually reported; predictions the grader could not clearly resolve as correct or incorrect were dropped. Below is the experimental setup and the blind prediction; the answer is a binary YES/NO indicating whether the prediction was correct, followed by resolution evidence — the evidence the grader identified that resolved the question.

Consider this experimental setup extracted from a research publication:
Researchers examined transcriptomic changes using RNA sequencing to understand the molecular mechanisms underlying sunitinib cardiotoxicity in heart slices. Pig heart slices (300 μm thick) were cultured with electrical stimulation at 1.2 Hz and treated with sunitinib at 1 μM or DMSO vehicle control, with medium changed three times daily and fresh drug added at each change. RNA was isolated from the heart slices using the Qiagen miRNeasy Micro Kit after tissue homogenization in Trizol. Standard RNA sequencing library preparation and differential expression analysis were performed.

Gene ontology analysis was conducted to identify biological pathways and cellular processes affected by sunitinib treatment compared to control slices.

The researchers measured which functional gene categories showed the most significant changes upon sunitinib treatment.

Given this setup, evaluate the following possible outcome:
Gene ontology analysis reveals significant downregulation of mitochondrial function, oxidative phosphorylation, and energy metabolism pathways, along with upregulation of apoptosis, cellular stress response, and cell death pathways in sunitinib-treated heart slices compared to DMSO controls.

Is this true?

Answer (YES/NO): NO